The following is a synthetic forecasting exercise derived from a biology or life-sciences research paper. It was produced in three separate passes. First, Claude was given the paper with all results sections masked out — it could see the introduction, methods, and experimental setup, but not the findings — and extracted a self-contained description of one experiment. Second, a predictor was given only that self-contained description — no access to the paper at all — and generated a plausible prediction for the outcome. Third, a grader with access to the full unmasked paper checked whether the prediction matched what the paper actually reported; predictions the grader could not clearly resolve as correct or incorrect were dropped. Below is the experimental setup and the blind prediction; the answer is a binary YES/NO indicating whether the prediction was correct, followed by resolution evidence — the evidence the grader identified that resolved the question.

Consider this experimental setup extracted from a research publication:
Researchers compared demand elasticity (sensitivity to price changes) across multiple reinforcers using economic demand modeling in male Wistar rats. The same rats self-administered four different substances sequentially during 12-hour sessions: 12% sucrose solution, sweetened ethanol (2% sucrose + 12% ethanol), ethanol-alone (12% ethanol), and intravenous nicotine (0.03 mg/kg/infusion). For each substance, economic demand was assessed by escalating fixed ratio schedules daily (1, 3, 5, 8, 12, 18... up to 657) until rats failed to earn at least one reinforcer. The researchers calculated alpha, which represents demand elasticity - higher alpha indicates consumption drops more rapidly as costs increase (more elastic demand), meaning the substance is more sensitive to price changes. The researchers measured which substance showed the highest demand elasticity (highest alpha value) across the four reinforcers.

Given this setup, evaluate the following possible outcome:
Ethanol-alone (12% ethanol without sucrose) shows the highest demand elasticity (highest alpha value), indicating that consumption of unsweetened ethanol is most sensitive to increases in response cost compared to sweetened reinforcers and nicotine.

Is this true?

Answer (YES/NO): YES